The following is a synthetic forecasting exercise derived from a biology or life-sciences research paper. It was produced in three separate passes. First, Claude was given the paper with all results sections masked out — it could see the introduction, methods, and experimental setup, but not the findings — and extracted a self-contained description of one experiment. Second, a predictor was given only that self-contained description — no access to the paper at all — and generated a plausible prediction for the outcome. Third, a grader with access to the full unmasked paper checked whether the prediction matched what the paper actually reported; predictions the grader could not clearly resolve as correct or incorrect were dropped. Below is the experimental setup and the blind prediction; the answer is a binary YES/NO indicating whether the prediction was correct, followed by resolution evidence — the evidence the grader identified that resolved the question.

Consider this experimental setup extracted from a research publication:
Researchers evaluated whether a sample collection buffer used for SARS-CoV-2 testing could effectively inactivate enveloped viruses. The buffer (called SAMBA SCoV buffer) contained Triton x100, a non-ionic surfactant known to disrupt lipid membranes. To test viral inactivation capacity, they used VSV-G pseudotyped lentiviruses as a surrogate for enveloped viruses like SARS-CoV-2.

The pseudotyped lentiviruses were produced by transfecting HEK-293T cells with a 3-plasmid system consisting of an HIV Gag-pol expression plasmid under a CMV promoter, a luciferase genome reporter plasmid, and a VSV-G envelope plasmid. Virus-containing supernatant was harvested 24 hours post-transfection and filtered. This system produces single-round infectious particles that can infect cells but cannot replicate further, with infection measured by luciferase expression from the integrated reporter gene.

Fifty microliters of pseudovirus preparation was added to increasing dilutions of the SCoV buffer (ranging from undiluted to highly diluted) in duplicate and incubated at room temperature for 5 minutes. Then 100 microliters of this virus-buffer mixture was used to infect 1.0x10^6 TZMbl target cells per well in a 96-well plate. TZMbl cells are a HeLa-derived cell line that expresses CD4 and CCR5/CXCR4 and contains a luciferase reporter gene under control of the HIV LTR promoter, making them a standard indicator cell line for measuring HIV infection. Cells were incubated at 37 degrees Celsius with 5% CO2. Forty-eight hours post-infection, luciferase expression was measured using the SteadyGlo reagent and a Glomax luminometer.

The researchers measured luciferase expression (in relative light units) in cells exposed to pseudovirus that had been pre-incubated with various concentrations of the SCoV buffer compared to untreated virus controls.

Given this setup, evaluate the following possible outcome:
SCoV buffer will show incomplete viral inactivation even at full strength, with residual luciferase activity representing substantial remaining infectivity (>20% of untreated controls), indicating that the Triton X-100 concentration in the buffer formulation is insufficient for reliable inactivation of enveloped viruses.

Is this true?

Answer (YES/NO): NO